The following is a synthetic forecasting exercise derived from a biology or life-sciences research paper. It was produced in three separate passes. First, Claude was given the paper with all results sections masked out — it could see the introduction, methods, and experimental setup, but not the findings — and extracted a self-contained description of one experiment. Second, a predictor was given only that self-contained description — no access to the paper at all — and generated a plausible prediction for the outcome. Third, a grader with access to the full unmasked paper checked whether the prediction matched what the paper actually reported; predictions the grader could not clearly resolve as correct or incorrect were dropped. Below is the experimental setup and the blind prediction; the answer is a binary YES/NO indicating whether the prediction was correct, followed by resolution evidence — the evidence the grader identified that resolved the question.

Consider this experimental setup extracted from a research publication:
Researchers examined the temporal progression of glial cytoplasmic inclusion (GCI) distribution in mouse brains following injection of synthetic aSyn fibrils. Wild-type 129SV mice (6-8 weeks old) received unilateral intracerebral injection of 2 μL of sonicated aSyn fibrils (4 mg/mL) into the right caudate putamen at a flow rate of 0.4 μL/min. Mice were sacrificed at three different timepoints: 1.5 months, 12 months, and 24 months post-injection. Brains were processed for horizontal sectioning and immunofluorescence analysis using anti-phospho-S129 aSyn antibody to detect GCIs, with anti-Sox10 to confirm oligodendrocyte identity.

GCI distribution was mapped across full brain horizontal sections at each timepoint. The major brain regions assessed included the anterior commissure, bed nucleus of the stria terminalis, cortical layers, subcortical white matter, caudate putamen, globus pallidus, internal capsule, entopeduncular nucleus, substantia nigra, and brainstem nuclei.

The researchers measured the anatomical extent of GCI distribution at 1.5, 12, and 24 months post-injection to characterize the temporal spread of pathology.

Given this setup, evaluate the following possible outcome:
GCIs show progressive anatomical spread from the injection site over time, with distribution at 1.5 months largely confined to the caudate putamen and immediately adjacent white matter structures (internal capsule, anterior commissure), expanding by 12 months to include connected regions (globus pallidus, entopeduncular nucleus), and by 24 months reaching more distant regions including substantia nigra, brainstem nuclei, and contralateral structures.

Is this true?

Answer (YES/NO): NO